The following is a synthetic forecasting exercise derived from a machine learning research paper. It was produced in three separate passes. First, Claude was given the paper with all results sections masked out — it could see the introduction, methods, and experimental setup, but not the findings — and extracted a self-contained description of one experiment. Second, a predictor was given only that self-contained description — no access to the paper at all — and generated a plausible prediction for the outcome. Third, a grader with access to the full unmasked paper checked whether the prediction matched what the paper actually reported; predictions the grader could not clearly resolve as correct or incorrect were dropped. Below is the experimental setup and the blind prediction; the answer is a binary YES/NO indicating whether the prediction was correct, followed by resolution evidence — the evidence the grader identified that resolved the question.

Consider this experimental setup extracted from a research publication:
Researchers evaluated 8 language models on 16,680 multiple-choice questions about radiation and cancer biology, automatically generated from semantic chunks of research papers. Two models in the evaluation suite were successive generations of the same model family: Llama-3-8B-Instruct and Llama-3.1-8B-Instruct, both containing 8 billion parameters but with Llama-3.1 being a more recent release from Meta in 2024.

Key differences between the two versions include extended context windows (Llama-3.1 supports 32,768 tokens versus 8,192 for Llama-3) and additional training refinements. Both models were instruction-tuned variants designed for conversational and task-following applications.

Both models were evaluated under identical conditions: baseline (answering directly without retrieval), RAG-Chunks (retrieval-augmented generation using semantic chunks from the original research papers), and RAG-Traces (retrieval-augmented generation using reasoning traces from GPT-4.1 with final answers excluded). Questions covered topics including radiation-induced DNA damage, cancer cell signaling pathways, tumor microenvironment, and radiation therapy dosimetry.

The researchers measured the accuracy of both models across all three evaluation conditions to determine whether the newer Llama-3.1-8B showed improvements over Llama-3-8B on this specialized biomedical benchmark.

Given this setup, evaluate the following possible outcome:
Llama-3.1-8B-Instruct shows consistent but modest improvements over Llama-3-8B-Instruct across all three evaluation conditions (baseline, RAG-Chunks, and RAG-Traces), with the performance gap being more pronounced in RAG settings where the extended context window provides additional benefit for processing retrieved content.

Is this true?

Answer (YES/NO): NO